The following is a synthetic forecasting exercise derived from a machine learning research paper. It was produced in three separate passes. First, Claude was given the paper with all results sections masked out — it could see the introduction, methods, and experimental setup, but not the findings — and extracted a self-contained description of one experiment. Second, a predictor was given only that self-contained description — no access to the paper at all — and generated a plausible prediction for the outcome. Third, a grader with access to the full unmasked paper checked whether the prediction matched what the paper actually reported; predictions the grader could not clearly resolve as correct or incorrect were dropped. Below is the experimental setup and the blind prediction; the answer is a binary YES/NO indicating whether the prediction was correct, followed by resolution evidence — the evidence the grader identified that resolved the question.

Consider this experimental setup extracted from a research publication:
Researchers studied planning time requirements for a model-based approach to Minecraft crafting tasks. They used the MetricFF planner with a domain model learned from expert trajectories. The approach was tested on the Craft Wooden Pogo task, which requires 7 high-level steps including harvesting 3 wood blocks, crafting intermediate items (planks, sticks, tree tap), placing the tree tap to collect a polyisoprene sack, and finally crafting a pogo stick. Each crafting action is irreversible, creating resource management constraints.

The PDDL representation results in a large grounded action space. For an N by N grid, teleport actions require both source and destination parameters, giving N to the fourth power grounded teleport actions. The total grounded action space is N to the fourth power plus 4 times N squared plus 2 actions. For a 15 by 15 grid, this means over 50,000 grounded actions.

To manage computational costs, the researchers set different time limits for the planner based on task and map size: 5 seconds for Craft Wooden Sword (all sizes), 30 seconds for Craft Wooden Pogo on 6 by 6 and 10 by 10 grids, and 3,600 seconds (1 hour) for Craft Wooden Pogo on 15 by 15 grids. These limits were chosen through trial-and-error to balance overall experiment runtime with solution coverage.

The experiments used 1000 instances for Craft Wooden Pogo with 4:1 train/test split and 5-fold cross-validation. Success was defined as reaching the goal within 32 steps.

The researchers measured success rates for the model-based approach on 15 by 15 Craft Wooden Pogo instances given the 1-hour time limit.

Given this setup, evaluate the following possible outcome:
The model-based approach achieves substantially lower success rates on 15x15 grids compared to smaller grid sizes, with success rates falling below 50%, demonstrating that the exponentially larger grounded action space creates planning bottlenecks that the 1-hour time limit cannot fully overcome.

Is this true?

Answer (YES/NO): NO